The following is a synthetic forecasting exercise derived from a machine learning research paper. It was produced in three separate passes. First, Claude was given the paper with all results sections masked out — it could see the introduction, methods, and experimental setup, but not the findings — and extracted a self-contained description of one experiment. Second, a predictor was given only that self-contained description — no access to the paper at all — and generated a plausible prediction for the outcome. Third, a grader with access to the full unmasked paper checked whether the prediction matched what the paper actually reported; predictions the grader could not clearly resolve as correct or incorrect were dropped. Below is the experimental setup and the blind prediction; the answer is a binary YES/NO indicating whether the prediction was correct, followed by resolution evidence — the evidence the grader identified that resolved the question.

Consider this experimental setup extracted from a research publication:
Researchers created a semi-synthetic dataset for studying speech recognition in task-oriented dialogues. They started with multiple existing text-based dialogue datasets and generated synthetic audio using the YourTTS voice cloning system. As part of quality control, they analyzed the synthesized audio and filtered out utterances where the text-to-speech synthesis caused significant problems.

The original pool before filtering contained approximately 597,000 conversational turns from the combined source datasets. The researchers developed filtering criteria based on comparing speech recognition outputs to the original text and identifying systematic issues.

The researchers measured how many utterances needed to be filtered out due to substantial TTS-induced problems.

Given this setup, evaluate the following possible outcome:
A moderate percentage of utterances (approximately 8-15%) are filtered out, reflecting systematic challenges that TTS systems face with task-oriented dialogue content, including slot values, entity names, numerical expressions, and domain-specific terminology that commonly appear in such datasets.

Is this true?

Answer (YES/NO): NO